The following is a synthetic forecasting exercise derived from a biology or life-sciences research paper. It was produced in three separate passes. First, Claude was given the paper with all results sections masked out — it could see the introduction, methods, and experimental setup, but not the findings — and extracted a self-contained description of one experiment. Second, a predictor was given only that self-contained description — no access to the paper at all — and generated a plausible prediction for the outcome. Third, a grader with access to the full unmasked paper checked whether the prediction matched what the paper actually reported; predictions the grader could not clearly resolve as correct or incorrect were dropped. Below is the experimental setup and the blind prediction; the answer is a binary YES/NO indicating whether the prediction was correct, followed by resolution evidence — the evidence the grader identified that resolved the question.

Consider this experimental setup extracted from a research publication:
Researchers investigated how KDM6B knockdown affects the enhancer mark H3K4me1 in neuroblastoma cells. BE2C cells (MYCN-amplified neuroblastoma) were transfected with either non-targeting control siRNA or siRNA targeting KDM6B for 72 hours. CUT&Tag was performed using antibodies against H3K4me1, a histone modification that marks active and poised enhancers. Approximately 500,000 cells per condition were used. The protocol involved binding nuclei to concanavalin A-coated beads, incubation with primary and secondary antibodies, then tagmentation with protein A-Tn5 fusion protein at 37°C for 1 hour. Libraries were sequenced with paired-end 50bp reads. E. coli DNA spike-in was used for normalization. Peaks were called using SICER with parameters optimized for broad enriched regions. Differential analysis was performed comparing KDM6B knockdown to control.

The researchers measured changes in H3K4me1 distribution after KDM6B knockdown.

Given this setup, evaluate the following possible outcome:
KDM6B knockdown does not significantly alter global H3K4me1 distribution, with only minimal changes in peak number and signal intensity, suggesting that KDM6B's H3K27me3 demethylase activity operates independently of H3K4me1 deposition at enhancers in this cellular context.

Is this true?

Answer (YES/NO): NO